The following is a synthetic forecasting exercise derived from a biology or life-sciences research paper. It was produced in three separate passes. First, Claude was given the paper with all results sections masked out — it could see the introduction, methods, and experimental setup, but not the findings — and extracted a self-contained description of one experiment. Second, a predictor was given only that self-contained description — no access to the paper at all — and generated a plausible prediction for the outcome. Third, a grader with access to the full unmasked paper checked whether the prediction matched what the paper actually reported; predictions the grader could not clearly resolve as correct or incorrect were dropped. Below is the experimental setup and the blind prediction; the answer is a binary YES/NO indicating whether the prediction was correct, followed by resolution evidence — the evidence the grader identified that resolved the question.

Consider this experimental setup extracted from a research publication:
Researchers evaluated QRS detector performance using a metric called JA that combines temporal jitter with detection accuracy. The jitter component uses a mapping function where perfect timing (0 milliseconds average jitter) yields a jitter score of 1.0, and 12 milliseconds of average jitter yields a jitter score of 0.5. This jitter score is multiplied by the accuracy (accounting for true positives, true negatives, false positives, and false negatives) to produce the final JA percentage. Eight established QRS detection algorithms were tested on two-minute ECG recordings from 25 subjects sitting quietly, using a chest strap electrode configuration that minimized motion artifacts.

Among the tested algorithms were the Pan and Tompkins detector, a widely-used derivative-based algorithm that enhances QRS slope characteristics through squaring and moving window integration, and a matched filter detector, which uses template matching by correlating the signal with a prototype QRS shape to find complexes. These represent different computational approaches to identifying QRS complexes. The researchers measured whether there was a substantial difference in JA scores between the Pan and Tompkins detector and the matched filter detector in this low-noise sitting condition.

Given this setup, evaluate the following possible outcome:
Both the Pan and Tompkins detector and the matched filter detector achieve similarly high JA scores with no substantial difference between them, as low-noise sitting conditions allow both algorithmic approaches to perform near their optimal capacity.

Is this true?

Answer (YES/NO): NO